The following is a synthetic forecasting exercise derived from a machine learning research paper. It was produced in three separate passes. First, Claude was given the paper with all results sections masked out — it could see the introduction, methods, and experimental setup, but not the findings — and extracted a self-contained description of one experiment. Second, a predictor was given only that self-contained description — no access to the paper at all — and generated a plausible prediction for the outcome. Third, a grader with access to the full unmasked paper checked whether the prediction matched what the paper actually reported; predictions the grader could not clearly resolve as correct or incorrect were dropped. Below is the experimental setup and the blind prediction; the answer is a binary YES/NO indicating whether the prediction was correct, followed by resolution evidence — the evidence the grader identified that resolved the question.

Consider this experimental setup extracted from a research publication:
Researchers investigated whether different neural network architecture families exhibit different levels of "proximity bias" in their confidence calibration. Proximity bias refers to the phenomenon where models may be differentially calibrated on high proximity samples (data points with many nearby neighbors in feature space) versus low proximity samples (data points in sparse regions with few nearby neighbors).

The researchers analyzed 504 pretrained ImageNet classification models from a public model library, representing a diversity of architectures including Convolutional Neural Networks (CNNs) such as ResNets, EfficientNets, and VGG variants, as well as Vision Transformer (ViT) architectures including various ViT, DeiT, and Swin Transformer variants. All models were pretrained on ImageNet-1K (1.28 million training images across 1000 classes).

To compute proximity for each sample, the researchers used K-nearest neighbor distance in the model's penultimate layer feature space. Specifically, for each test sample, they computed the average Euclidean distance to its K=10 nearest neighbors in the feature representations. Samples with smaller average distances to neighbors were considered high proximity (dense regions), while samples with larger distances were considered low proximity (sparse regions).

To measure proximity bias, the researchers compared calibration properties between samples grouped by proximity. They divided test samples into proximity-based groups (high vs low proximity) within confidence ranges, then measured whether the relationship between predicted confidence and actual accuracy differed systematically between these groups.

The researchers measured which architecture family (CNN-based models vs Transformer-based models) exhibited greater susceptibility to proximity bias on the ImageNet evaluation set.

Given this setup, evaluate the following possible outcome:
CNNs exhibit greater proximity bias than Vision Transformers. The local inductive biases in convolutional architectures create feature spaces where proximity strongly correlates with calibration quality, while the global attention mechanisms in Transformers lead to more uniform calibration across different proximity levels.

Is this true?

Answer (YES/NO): NO